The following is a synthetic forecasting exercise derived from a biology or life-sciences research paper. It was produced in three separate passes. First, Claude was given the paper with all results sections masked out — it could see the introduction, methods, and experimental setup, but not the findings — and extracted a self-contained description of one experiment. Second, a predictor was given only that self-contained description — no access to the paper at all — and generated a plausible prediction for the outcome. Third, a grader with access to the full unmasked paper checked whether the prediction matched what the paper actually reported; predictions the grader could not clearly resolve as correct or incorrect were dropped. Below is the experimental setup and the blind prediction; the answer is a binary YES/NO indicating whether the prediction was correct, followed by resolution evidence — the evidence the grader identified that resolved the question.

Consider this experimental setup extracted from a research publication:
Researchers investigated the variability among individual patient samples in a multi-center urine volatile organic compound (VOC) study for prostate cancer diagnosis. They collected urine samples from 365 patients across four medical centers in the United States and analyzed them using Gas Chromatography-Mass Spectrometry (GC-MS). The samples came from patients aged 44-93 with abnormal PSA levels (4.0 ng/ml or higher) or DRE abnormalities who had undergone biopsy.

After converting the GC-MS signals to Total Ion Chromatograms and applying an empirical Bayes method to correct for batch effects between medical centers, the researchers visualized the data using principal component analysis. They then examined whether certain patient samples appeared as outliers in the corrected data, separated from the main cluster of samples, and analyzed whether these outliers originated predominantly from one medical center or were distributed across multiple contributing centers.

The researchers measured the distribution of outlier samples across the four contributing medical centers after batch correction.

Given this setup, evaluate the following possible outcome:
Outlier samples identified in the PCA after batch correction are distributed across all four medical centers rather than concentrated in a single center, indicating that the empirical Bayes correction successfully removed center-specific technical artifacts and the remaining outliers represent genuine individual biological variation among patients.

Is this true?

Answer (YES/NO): YES